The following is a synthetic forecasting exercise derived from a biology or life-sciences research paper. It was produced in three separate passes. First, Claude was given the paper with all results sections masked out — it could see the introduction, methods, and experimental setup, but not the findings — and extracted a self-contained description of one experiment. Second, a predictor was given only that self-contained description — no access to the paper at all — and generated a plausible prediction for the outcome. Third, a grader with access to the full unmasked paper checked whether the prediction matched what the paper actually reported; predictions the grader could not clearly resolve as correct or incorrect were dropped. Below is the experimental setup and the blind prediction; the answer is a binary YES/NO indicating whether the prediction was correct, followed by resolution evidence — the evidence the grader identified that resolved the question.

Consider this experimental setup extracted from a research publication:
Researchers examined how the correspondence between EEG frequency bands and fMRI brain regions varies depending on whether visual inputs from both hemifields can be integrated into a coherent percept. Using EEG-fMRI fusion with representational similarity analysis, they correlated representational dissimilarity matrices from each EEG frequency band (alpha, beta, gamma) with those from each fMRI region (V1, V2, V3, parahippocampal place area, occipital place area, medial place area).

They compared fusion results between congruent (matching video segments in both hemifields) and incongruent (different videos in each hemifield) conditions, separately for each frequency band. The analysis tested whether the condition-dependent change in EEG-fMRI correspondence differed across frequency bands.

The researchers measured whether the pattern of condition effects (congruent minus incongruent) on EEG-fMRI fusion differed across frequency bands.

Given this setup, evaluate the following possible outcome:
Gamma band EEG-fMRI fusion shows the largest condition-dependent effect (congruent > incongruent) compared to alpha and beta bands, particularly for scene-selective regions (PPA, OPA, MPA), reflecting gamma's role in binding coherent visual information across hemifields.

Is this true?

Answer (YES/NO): NO